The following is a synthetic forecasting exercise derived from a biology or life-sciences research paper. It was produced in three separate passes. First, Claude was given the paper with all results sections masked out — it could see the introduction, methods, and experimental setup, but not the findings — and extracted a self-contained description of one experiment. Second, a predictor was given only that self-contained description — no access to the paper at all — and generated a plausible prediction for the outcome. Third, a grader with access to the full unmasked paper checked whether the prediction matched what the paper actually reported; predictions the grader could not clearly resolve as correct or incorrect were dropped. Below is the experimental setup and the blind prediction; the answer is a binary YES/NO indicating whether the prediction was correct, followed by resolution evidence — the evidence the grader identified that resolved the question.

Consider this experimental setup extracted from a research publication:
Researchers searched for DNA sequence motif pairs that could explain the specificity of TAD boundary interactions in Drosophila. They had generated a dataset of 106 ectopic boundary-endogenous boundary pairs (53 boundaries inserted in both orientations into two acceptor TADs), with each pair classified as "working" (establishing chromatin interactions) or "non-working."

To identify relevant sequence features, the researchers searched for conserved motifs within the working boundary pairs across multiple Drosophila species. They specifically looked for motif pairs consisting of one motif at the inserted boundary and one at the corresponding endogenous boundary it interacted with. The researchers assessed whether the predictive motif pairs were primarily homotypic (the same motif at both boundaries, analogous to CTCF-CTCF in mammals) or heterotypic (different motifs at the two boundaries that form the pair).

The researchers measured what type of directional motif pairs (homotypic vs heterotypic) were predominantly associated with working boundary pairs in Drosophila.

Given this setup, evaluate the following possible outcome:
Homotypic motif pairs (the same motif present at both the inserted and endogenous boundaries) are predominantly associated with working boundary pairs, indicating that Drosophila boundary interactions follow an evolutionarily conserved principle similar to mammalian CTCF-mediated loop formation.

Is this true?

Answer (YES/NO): NO